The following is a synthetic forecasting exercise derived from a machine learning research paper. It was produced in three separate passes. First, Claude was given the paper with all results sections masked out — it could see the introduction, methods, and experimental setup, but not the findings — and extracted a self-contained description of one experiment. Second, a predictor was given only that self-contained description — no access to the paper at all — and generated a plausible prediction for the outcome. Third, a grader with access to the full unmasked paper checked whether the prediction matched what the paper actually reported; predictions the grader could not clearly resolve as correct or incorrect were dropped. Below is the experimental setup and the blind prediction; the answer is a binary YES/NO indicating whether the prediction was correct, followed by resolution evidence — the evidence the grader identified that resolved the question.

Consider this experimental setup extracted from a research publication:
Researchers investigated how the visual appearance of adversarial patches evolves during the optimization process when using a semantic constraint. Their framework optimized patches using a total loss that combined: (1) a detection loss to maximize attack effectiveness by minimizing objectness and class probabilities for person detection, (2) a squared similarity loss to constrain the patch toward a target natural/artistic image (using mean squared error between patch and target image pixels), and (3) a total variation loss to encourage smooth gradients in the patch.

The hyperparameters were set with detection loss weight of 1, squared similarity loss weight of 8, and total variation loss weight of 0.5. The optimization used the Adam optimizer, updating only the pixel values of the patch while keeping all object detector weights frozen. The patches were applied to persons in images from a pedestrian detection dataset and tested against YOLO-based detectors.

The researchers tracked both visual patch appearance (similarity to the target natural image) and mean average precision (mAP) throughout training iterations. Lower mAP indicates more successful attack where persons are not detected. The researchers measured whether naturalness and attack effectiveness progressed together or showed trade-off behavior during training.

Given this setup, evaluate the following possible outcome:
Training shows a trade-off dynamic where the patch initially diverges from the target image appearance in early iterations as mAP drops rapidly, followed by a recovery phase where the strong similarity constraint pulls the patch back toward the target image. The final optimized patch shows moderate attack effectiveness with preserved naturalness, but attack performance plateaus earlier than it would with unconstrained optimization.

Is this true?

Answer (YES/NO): NO